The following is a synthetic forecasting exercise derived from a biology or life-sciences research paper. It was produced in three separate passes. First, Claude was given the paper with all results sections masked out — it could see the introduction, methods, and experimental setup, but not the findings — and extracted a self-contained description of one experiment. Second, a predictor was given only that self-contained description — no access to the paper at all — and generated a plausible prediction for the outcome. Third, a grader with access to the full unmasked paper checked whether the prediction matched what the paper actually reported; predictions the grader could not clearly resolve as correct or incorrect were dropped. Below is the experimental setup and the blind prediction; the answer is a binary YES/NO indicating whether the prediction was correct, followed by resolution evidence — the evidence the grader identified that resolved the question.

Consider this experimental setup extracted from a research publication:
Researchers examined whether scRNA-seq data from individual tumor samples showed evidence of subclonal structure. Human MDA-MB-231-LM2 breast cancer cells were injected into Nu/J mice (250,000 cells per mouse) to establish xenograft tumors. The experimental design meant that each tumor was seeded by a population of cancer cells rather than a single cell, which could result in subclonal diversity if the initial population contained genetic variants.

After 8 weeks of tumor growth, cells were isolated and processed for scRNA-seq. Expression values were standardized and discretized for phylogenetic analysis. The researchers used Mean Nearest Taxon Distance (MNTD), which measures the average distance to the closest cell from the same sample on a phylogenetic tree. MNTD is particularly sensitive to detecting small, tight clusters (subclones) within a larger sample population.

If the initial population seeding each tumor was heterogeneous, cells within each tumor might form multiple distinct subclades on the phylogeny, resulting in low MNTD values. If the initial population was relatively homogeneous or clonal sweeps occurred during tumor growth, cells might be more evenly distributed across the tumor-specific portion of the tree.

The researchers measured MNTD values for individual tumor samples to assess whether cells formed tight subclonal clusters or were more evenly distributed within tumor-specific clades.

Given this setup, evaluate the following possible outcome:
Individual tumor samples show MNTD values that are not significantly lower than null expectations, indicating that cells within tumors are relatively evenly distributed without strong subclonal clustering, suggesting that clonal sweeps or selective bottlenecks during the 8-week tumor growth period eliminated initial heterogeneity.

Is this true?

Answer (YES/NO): NO